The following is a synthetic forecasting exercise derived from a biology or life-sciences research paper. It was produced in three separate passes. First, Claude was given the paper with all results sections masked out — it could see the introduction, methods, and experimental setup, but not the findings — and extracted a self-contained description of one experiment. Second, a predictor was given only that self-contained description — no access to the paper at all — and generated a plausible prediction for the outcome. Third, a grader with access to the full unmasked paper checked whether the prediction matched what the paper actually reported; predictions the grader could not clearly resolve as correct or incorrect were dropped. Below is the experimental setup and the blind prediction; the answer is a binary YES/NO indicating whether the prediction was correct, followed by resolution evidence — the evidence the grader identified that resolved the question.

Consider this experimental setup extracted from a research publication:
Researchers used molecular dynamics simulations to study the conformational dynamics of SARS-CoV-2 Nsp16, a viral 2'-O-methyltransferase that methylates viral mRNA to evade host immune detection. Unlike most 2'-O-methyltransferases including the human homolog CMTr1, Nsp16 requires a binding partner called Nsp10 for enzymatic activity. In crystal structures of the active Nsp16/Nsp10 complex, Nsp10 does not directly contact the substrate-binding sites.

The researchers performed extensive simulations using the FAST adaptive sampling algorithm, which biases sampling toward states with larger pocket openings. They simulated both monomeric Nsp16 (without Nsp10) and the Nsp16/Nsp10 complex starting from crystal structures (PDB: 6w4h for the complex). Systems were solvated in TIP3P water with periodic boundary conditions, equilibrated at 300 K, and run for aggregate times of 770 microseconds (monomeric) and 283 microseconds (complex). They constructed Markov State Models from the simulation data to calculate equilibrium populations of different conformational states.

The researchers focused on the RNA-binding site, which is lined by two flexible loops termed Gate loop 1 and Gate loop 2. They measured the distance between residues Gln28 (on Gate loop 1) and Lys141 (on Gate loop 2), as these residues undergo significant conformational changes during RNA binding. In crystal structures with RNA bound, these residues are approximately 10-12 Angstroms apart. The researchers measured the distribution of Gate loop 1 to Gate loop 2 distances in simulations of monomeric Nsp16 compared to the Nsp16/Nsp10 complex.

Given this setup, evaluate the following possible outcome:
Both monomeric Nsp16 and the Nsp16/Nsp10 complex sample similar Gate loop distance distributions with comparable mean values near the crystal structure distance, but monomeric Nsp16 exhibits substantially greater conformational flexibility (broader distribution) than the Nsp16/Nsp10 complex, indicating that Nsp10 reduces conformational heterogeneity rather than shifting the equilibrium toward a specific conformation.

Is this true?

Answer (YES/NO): NO